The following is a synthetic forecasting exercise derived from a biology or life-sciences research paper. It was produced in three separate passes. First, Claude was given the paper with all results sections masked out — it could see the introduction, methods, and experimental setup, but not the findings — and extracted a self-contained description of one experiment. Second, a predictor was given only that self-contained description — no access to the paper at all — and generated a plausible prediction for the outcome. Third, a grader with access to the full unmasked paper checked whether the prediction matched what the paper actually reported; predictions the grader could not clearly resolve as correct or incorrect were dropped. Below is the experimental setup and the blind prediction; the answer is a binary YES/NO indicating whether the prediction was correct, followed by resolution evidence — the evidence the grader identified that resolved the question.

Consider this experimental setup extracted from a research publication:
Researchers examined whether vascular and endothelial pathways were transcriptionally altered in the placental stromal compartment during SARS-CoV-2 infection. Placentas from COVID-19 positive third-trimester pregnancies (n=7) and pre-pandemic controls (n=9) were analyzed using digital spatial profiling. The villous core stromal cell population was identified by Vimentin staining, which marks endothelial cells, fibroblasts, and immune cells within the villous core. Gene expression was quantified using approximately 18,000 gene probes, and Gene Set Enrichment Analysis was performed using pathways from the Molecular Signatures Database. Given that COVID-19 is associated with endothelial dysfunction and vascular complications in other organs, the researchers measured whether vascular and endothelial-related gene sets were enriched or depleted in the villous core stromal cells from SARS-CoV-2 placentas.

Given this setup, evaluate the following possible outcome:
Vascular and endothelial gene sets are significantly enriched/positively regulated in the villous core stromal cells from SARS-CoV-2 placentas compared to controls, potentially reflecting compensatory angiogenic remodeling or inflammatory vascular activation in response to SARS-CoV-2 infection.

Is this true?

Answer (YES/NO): YES